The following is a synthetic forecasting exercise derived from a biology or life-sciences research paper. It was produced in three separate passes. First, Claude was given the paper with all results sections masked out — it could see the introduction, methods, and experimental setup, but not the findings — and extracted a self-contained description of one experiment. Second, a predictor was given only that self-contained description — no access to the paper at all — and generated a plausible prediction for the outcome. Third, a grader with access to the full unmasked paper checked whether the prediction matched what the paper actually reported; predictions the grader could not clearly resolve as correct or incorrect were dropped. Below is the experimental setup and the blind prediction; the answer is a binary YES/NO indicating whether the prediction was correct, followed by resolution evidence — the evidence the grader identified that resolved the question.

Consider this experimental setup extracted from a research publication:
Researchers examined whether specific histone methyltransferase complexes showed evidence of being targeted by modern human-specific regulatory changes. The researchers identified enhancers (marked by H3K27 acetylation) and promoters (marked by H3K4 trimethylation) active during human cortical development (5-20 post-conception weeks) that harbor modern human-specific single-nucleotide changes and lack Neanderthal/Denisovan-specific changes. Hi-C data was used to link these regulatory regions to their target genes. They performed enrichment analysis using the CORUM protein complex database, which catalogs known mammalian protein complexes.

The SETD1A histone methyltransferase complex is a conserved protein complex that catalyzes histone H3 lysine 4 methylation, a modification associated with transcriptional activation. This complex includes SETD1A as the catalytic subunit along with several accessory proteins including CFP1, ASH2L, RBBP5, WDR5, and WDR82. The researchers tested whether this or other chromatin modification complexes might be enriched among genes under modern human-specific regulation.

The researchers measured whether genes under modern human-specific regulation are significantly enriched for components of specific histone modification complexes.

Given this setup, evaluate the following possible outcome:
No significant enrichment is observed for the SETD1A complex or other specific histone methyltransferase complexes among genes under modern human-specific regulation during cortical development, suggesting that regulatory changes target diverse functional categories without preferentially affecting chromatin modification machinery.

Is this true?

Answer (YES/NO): NO